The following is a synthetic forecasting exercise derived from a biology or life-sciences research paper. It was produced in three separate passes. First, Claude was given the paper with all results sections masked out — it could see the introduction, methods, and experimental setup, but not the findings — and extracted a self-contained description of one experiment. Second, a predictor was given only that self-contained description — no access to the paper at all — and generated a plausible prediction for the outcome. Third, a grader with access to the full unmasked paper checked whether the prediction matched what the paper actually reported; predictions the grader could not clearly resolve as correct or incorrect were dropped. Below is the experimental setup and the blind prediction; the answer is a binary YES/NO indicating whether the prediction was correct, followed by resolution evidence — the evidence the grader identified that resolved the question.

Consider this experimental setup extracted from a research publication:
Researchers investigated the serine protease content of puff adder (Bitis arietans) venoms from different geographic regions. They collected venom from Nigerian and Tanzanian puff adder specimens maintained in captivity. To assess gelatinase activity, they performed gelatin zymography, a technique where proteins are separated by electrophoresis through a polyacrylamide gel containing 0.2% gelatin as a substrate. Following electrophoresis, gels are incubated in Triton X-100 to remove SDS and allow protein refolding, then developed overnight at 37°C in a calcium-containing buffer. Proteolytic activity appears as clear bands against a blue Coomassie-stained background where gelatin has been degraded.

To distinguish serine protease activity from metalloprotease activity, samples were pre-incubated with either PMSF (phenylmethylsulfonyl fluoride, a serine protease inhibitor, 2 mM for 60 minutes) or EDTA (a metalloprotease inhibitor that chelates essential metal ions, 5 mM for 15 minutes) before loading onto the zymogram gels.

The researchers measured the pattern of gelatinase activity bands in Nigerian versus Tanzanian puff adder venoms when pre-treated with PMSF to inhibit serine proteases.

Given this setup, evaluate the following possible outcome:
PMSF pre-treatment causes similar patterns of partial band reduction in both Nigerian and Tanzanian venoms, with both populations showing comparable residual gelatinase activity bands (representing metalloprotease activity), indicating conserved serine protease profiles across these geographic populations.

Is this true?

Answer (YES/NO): NO